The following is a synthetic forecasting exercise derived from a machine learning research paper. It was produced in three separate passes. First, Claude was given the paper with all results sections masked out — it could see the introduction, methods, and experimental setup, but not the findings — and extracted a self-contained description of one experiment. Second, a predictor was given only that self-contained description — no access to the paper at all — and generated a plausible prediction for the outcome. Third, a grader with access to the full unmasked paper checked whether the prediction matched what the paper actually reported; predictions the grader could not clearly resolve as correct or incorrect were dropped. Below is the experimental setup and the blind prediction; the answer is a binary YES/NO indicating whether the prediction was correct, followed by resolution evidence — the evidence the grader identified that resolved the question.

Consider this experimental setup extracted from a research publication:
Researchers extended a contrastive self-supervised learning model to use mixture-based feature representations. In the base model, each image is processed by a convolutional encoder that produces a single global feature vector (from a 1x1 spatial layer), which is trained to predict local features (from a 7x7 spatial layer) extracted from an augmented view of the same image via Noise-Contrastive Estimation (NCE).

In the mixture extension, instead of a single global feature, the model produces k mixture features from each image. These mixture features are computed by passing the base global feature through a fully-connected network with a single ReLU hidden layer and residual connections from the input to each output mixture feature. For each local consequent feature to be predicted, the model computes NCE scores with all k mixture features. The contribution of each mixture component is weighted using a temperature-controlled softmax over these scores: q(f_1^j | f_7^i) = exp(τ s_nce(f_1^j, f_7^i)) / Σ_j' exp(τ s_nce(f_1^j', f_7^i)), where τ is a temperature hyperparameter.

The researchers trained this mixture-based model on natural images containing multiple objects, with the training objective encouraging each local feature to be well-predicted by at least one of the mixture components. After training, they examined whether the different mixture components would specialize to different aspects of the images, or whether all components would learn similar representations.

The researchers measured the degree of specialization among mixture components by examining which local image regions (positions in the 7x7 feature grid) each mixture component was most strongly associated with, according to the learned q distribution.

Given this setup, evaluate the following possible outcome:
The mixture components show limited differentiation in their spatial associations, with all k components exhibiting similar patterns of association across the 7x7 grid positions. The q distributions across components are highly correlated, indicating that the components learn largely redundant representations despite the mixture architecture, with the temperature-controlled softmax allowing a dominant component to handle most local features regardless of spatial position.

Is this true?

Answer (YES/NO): NO